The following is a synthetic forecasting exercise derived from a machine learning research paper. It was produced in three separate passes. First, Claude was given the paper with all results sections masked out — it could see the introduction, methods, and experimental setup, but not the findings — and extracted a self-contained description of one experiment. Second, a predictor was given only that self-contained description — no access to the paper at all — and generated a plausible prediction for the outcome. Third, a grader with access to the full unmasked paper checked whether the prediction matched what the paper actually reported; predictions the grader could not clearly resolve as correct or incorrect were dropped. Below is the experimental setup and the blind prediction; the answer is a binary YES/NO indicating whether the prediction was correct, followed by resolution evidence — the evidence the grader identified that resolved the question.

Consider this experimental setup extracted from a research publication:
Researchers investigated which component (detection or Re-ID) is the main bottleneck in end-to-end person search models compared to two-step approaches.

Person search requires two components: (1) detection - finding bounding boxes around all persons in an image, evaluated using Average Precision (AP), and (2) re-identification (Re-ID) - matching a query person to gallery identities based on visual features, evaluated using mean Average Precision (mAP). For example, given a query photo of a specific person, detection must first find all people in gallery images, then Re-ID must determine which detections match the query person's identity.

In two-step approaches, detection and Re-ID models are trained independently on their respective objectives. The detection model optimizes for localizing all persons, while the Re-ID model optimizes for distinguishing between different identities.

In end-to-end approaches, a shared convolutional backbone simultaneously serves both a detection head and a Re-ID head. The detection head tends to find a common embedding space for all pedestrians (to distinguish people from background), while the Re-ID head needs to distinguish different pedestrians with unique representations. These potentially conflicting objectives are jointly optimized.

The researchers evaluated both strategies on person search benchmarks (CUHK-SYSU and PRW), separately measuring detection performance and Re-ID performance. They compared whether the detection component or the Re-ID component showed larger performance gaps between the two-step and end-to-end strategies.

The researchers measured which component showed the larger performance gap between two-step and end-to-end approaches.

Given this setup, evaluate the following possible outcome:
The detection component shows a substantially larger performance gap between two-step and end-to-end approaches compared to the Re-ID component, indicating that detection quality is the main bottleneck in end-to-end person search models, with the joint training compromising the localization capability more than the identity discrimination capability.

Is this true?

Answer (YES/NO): NO